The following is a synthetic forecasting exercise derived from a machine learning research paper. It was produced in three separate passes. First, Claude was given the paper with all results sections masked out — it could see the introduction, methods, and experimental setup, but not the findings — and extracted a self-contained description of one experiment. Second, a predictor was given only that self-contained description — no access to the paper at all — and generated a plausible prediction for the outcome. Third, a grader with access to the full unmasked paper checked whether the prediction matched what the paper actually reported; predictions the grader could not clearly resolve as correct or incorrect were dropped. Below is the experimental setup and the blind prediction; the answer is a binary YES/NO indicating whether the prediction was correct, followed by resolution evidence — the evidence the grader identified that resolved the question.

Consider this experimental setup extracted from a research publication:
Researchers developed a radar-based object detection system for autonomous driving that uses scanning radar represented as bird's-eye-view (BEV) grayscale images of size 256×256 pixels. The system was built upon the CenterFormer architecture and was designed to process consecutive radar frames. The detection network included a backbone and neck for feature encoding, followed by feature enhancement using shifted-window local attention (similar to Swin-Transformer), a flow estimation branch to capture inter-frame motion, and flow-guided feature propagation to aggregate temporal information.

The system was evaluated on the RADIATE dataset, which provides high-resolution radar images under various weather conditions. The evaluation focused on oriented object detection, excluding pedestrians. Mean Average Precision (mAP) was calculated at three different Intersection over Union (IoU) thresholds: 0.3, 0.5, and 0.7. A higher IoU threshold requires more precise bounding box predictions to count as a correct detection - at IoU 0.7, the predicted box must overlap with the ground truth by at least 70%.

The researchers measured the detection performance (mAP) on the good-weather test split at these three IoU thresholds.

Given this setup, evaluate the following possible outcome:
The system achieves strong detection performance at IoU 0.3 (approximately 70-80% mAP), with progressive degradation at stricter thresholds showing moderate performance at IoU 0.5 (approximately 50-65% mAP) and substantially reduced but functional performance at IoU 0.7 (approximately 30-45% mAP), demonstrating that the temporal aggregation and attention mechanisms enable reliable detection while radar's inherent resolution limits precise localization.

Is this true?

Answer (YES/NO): NO